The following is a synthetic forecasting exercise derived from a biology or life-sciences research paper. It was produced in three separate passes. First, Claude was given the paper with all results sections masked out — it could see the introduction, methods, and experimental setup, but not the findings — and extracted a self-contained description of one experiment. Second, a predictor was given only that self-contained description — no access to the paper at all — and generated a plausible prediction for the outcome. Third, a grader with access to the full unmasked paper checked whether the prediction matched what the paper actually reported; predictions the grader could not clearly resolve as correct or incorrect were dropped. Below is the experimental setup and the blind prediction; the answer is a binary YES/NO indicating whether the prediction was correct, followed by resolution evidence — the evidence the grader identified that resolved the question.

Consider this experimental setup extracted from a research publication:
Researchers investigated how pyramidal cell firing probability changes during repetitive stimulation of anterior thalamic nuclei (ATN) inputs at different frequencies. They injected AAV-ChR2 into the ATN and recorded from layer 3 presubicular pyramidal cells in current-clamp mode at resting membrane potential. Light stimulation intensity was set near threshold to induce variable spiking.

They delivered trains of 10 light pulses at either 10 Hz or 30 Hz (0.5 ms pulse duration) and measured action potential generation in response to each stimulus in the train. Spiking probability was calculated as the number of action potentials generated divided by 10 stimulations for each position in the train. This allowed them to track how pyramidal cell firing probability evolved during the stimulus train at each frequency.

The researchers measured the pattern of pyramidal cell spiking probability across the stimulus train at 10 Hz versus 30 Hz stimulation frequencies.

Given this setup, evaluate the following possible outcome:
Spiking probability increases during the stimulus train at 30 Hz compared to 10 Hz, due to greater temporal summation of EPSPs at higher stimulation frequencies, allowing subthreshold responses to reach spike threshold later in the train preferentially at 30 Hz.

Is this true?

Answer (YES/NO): NO